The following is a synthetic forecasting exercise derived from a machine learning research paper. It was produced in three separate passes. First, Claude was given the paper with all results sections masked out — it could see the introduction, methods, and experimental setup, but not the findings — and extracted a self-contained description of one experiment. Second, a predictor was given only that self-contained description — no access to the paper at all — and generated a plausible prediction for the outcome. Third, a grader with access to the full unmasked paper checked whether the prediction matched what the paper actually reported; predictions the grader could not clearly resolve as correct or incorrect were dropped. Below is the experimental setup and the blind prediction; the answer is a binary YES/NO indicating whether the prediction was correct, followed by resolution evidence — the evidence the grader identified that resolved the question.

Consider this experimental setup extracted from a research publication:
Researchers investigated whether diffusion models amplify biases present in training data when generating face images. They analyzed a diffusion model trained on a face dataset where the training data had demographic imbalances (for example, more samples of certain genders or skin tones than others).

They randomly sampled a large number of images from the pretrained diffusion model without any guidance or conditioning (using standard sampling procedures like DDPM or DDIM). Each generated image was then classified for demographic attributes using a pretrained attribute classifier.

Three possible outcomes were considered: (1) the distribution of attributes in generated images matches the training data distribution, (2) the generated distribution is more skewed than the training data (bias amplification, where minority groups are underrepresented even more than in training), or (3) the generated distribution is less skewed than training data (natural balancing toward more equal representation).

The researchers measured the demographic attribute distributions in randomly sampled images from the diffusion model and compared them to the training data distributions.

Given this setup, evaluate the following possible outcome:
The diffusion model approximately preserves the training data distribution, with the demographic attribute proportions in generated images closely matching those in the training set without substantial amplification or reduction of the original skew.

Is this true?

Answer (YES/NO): NO